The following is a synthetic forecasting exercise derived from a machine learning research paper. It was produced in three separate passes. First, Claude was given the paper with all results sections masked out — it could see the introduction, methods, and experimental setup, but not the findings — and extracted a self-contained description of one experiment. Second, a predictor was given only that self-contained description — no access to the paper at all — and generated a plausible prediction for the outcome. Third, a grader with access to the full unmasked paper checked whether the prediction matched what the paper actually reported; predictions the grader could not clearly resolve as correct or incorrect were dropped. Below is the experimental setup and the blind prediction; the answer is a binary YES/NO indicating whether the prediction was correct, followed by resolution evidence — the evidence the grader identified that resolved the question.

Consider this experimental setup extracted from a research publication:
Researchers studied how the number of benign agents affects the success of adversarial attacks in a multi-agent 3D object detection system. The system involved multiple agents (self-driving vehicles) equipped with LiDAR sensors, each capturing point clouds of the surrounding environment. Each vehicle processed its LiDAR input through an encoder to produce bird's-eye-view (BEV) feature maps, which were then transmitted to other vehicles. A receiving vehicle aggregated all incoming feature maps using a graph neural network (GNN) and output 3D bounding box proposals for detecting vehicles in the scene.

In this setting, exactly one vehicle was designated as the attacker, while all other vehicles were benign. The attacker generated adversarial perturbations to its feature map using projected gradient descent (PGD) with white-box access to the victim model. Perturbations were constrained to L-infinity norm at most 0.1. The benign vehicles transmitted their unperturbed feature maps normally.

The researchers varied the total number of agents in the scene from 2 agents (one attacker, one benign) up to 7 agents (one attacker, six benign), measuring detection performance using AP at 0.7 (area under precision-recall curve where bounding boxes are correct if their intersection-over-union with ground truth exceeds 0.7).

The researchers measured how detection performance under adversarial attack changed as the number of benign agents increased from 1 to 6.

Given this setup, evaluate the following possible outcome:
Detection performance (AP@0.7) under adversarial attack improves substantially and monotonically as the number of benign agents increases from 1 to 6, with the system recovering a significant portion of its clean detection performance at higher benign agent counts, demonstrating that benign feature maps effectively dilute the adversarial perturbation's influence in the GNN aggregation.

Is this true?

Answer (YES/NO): YES